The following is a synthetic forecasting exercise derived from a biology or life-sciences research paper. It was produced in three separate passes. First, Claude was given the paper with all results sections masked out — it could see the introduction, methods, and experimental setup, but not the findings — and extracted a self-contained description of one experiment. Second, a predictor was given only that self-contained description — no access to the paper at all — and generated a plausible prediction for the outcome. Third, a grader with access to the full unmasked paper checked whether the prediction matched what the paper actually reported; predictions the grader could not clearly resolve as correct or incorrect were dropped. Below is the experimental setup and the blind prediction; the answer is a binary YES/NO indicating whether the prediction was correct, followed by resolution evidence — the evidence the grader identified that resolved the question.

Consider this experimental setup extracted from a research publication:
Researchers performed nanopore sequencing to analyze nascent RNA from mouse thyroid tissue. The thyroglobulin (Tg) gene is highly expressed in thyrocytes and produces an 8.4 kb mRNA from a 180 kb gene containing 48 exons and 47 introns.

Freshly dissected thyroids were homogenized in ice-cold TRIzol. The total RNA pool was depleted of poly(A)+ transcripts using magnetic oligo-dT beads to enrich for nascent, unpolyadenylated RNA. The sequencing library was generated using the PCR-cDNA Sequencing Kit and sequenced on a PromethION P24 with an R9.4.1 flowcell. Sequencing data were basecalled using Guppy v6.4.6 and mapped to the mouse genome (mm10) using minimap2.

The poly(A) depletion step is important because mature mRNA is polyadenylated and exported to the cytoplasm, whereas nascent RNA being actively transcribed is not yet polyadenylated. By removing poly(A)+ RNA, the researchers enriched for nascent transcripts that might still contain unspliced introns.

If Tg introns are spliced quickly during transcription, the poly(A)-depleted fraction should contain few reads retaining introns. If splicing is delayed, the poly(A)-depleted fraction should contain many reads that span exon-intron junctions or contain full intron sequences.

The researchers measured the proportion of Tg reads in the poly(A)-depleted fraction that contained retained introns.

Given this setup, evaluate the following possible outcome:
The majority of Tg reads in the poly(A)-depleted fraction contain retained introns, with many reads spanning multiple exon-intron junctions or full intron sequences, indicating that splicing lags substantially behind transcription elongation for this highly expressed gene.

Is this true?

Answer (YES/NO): NO